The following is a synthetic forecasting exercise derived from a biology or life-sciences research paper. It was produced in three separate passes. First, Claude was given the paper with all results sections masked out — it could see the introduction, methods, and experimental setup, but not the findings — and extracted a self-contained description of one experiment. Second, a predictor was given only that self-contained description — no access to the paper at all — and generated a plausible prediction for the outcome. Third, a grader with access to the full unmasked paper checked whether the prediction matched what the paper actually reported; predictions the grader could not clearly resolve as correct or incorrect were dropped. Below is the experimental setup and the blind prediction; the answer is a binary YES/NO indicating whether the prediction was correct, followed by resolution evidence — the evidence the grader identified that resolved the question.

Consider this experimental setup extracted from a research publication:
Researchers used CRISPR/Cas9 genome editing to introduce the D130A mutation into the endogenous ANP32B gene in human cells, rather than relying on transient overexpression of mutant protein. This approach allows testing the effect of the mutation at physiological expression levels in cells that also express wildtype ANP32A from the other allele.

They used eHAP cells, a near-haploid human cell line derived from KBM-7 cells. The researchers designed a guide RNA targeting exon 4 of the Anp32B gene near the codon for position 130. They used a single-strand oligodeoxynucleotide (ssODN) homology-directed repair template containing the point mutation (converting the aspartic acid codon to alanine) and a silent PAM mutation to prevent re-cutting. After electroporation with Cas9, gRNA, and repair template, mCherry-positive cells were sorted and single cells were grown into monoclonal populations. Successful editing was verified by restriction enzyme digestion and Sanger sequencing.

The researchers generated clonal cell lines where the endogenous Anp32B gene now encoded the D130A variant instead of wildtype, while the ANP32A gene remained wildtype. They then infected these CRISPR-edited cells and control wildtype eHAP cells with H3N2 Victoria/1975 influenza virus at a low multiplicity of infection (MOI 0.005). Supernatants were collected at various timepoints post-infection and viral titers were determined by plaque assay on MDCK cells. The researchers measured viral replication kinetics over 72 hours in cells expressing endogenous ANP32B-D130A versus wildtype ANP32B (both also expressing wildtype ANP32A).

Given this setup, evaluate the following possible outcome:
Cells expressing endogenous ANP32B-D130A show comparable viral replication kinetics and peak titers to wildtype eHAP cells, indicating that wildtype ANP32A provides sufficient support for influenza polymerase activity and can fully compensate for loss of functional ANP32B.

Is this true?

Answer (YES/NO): NO